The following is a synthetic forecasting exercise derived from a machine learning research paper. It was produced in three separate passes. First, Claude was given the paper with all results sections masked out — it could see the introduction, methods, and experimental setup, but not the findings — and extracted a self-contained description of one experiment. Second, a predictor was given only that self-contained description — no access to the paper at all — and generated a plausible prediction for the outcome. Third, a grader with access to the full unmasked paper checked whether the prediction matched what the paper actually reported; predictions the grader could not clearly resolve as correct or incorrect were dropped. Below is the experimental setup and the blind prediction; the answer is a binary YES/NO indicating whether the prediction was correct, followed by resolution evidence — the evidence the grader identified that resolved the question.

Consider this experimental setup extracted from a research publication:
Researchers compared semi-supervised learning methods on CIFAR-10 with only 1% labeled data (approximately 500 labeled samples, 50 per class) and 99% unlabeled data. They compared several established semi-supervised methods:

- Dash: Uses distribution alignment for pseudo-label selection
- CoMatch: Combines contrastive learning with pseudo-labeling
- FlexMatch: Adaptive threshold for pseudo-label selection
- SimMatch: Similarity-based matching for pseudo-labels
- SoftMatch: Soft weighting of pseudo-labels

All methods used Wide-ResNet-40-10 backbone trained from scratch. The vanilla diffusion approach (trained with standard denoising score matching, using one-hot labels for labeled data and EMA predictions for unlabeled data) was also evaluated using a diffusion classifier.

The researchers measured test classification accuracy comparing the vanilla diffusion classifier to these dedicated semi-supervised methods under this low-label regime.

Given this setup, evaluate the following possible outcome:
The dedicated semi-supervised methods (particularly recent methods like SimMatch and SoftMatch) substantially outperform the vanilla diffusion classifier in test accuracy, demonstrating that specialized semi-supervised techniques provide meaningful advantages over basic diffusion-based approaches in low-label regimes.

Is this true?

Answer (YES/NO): YES